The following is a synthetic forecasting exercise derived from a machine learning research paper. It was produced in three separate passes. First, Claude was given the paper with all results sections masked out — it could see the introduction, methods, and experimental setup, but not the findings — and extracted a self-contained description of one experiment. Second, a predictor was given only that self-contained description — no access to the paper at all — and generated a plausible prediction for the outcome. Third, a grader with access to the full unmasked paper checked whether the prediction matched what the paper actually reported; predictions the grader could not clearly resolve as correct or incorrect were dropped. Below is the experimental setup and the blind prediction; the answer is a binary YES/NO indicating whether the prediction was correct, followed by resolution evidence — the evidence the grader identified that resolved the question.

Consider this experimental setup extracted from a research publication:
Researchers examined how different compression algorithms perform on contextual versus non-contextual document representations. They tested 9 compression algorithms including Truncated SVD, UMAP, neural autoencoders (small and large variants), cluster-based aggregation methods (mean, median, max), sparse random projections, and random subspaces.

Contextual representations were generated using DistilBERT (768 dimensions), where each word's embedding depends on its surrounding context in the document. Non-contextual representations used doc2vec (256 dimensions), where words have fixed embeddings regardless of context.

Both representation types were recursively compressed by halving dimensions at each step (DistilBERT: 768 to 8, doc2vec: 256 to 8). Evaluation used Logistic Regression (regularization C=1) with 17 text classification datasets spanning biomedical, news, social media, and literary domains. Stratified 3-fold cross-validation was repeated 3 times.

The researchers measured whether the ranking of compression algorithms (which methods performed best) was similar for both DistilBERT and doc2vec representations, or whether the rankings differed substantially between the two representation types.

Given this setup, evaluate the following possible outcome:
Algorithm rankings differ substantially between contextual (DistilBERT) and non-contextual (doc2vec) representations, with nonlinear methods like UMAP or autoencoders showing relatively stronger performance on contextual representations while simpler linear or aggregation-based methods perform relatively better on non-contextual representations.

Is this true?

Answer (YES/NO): NO